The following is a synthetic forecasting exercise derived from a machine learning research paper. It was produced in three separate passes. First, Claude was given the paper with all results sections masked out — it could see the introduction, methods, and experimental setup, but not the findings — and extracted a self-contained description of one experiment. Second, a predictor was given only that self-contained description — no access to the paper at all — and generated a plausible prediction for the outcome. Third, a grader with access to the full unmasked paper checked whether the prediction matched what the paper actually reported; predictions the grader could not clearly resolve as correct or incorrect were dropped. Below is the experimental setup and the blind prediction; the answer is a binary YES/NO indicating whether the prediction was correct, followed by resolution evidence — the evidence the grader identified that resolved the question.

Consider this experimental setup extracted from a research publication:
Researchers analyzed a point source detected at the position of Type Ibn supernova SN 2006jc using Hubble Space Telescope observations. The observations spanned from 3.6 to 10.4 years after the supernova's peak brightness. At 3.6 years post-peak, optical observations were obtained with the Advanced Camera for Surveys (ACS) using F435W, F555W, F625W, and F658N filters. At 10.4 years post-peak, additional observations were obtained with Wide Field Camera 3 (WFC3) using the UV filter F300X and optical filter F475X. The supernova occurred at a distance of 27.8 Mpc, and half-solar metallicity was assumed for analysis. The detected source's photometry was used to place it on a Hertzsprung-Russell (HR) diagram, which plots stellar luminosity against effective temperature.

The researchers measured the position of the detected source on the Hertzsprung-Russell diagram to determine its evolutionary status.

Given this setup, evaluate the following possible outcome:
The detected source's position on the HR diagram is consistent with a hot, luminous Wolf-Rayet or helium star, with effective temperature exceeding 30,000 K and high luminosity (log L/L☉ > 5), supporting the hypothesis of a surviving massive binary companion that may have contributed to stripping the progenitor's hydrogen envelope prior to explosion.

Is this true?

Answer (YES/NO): NO